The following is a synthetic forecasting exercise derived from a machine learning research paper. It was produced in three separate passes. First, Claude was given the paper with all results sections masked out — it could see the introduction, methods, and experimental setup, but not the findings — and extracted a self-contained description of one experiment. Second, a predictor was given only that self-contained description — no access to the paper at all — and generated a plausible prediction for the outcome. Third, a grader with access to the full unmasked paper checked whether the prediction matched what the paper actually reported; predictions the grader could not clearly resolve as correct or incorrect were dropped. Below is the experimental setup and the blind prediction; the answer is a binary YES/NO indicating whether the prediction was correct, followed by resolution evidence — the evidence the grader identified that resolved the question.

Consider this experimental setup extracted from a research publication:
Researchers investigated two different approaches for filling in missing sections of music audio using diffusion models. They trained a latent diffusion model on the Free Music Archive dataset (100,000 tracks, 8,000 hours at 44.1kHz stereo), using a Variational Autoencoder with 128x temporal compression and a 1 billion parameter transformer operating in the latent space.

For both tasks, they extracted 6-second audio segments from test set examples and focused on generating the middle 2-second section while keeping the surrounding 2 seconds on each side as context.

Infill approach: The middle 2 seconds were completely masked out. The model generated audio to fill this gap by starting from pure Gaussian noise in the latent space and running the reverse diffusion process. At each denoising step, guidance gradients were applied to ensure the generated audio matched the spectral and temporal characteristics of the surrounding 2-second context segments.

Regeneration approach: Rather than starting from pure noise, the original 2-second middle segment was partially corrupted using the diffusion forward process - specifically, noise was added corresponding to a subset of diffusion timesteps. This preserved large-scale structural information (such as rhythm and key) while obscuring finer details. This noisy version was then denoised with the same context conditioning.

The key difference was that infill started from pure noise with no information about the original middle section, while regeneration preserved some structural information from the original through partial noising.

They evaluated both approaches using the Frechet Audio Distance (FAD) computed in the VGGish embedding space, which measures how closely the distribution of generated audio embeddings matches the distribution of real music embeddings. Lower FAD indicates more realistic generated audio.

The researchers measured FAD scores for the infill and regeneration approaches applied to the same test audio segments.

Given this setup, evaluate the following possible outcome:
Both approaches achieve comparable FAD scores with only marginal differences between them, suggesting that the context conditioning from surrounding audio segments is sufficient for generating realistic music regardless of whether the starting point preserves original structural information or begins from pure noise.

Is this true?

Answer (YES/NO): YES